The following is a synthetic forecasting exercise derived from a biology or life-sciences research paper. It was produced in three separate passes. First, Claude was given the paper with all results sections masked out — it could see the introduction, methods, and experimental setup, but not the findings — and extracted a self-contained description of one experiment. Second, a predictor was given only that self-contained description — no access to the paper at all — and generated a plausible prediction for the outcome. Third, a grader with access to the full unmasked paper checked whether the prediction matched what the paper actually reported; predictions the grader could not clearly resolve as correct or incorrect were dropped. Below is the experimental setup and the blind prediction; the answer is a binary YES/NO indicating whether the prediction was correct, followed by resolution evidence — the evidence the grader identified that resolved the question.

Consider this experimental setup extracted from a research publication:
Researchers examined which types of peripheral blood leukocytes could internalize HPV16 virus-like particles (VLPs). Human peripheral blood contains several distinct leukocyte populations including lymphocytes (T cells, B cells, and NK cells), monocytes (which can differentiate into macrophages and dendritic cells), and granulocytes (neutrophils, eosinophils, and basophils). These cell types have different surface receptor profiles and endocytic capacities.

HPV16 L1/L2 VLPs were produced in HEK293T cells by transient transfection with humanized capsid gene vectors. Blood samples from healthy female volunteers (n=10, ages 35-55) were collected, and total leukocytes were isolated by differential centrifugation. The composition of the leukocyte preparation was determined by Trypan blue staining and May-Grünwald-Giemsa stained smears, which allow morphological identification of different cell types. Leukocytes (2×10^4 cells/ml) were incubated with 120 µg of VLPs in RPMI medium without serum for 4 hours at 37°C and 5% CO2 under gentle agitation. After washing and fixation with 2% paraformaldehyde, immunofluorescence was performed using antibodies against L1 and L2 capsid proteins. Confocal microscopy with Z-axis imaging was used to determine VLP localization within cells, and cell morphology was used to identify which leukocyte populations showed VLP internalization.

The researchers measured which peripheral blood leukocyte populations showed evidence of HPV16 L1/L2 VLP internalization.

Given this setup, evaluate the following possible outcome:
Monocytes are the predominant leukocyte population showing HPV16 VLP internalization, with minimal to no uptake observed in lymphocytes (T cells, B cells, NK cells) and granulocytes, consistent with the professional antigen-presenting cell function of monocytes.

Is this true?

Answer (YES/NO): NO